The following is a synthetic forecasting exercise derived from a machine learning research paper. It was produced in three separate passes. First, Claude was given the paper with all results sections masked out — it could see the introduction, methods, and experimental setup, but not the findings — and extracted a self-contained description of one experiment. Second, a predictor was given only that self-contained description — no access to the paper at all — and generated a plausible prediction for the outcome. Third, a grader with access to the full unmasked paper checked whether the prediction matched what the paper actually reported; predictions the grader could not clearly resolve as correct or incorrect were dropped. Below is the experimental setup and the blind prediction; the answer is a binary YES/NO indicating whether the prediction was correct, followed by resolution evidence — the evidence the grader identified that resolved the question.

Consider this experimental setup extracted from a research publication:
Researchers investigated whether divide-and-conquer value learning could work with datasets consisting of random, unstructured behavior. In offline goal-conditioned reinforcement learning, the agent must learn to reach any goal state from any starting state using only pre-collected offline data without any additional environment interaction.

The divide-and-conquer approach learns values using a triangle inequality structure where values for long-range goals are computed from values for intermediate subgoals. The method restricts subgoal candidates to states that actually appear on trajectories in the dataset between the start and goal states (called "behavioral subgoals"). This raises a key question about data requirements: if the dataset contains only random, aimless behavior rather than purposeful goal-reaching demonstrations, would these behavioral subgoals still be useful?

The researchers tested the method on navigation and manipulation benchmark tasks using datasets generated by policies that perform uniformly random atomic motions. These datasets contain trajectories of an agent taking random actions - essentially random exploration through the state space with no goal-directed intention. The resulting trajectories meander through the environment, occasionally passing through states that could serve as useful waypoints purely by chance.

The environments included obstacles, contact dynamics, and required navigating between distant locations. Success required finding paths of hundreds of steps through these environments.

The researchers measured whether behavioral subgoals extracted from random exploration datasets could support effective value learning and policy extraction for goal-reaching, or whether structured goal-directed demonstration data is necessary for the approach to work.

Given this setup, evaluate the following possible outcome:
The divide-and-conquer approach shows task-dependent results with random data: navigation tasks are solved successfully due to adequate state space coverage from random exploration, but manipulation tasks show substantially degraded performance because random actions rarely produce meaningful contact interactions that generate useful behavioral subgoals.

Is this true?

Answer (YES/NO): NO